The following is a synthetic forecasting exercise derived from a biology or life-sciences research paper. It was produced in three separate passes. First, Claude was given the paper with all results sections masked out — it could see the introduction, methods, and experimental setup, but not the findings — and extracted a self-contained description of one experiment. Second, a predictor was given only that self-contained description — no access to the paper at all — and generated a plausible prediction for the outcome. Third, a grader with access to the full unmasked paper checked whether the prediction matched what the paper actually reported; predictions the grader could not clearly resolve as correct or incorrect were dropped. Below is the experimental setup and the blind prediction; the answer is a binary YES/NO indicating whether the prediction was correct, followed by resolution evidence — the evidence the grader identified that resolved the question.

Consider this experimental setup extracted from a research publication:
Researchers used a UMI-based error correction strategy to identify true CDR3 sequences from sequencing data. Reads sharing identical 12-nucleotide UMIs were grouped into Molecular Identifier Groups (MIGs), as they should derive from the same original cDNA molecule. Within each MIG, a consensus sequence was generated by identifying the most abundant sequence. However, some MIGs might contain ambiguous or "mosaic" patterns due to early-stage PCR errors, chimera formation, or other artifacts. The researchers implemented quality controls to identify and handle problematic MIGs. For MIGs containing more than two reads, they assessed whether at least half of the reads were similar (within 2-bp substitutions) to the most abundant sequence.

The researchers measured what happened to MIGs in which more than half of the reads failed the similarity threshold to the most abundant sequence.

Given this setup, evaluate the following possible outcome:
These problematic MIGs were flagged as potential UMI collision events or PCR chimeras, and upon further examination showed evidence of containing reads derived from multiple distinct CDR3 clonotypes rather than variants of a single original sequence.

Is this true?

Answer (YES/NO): NO